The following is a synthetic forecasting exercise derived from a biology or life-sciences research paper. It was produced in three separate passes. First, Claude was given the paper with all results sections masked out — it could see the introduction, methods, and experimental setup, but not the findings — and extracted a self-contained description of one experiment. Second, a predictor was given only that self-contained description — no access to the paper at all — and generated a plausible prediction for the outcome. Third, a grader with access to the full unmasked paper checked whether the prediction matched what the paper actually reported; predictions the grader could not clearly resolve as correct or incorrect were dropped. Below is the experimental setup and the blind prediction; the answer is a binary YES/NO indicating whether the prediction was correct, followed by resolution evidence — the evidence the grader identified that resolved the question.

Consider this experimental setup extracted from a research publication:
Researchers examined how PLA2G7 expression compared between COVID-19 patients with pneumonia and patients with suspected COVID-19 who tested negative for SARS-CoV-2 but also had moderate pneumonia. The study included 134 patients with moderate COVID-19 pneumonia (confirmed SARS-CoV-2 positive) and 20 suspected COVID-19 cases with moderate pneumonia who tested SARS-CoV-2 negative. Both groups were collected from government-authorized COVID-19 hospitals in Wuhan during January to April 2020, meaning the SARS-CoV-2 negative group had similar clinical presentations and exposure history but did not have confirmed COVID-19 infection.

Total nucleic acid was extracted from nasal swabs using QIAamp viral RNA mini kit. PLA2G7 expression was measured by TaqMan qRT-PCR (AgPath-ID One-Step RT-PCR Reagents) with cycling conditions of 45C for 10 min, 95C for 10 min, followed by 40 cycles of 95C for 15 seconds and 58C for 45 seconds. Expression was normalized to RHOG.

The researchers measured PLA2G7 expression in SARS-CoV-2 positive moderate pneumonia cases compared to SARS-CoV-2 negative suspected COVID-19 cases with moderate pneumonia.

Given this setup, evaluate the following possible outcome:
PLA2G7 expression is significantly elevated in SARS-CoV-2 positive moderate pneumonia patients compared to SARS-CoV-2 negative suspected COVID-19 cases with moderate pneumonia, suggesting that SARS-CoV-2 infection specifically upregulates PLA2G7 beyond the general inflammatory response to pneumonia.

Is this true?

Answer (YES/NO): YES